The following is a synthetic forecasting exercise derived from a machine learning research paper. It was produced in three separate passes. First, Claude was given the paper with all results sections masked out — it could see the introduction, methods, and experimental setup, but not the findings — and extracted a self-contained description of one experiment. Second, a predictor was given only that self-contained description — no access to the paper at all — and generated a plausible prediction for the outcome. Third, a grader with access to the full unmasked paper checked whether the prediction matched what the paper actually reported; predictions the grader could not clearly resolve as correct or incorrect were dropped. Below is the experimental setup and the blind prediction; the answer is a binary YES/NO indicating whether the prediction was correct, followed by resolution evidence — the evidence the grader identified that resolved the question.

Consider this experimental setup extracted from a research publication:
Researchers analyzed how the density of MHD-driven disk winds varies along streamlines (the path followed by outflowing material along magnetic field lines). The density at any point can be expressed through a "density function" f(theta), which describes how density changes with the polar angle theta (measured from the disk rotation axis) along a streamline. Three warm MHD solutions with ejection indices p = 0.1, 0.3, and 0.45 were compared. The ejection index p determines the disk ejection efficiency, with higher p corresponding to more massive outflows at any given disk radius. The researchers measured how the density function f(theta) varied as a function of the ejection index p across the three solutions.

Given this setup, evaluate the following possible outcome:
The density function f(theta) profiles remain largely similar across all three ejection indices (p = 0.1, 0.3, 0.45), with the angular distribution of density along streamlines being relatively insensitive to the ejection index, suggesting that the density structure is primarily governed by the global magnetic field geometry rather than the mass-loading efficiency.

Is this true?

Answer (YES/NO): NO